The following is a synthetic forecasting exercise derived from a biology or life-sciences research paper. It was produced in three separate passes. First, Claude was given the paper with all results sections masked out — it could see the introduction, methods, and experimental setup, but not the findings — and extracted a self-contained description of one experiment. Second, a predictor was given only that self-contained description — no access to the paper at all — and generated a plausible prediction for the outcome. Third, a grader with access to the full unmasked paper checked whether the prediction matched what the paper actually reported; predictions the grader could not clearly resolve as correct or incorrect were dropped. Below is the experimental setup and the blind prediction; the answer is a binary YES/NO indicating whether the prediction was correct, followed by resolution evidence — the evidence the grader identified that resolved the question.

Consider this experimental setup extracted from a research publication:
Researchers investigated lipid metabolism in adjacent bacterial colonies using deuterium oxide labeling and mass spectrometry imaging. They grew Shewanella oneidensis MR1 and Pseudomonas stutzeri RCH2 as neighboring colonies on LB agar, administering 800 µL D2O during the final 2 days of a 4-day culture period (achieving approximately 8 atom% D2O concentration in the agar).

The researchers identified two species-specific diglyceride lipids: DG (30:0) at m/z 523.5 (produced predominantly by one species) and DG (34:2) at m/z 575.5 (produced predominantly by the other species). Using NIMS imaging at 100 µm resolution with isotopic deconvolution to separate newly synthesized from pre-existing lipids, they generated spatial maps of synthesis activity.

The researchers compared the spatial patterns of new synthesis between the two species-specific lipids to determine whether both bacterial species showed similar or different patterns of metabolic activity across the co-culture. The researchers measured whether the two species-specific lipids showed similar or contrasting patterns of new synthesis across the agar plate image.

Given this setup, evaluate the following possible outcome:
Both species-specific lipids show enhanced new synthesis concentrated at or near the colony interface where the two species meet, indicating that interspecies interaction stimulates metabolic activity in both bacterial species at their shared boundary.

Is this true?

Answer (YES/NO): NO